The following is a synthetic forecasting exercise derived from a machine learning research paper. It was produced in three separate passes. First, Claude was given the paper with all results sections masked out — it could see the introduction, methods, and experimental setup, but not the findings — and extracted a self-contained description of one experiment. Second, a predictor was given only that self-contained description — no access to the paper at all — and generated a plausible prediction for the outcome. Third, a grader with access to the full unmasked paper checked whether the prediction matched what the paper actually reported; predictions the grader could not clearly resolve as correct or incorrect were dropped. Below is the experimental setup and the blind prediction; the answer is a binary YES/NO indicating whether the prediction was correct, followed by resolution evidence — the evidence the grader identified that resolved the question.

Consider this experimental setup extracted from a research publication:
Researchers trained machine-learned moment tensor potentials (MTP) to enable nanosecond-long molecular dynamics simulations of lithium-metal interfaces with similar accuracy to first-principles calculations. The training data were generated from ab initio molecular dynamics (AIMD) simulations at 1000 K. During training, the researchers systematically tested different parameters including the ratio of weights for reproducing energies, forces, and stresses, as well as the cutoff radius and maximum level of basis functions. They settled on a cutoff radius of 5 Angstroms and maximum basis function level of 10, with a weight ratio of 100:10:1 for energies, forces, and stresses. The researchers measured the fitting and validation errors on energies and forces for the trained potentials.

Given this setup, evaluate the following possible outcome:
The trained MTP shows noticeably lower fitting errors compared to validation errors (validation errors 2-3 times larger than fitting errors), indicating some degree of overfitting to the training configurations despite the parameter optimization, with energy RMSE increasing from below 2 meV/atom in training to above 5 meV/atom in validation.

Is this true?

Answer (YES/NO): NO